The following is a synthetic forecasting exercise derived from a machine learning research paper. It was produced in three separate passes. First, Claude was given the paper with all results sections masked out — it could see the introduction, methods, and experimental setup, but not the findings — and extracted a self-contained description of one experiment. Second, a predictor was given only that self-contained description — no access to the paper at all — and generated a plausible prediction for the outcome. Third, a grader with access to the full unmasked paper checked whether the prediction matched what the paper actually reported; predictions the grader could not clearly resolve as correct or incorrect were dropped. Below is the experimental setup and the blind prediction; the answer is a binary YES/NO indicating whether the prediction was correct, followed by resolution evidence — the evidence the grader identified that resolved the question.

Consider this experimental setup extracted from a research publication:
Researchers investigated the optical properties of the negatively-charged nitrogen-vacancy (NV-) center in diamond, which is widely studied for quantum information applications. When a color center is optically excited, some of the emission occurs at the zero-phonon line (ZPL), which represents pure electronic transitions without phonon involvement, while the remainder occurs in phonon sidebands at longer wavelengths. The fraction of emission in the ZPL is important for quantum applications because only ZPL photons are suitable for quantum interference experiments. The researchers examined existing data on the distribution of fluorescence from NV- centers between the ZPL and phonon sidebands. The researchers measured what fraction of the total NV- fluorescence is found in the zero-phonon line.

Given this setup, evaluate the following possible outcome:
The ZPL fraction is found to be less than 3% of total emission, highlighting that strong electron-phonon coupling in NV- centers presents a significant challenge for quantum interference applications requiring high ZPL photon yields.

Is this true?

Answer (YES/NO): NO